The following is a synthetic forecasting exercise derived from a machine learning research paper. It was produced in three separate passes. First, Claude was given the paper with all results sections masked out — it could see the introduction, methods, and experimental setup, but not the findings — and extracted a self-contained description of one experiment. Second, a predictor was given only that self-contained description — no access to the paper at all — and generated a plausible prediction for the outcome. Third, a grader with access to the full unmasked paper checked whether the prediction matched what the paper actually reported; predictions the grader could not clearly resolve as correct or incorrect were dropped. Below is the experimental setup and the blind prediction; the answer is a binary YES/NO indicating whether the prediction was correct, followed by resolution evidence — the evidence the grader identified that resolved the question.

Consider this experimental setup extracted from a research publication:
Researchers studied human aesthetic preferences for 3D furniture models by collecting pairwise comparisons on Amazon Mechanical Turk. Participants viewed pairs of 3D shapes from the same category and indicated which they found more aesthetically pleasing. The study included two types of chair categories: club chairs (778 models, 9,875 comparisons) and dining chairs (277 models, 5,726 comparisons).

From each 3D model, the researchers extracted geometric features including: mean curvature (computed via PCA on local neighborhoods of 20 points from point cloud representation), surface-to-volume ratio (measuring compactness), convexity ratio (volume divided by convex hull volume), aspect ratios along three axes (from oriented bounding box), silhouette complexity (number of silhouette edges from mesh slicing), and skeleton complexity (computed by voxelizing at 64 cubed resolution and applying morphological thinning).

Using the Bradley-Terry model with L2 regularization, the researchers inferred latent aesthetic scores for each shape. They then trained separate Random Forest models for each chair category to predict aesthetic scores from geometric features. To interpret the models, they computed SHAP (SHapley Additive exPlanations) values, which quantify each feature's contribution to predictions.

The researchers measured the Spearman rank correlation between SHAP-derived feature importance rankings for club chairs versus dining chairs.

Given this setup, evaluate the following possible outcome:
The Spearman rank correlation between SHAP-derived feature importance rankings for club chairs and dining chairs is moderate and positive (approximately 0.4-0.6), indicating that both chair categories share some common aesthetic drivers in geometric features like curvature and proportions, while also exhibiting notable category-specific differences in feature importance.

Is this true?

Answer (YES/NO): NO